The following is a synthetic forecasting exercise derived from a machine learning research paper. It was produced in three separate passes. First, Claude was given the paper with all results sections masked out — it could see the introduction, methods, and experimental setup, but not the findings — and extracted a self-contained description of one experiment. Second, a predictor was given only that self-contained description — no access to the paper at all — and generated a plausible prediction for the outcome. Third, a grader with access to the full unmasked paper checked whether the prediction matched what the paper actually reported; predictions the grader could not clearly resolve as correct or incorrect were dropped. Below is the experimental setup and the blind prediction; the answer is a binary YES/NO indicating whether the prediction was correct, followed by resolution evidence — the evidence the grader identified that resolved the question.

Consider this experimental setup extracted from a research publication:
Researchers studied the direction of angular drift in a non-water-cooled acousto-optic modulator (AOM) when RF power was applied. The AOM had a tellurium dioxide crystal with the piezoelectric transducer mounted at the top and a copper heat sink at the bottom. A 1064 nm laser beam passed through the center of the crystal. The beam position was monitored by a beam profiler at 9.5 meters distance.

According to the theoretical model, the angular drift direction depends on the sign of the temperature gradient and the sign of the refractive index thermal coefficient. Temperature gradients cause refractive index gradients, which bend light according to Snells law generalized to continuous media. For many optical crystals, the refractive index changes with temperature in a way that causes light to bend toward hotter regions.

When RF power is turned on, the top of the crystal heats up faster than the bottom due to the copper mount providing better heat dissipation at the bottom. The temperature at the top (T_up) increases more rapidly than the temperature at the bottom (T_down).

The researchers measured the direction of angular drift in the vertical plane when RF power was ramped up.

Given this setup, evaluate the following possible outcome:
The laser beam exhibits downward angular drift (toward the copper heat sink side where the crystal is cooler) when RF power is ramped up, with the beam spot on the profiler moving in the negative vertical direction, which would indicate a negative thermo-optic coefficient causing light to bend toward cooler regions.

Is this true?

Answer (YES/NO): NO